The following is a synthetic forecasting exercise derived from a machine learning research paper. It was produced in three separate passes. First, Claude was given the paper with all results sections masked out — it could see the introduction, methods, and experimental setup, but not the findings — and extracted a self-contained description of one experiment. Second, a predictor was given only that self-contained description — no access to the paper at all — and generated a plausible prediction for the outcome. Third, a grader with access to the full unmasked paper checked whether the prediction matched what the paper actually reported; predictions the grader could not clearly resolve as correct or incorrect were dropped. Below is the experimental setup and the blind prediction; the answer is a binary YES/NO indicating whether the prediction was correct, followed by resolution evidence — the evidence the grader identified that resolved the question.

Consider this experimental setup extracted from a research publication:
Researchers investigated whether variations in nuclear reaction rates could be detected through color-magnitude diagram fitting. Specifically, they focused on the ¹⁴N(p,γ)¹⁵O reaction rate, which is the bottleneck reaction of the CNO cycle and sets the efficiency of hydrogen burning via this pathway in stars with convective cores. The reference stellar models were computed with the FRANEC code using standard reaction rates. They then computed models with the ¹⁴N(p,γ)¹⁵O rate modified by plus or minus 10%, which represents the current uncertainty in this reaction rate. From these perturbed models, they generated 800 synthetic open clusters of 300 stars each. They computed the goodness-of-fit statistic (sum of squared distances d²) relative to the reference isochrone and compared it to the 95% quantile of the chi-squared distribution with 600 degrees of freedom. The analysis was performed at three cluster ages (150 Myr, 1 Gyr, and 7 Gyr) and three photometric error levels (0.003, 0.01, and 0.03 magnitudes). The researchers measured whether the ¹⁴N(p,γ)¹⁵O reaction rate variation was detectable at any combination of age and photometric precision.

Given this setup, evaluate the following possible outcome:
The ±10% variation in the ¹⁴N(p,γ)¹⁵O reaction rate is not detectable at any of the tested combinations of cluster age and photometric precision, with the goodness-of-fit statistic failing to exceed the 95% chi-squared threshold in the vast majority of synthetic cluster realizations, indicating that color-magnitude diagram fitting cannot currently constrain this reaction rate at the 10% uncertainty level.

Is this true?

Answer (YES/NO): YES